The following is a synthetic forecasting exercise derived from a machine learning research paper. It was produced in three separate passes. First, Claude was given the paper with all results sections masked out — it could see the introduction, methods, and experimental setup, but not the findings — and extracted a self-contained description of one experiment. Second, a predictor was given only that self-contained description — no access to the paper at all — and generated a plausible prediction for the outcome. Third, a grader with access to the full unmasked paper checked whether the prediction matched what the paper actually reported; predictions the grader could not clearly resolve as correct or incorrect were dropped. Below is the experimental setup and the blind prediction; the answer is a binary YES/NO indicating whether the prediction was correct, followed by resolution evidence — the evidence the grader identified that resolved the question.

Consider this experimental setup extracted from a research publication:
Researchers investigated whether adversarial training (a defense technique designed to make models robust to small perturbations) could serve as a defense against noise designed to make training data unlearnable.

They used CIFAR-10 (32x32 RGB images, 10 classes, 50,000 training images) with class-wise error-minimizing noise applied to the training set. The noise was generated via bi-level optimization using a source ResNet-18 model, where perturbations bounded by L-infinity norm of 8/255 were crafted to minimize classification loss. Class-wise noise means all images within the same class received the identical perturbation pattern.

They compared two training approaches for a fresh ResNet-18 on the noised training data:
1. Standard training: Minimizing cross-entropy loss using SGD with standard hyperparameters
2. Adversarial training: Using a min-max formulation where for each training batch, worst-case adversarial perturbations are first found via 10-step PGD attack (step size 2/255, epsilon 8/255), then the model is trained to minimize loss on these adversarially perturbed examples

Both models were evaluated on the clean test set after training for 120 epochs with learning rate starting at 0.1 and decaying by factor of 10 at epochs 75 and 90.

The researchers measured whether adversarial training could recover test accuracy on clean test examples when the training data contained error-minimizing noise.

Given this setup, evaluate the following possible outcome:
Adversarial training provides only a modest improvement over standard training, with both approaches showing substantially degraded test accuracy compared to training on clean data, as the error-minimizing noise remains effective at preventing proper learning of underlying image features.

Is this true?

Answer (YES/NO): NO